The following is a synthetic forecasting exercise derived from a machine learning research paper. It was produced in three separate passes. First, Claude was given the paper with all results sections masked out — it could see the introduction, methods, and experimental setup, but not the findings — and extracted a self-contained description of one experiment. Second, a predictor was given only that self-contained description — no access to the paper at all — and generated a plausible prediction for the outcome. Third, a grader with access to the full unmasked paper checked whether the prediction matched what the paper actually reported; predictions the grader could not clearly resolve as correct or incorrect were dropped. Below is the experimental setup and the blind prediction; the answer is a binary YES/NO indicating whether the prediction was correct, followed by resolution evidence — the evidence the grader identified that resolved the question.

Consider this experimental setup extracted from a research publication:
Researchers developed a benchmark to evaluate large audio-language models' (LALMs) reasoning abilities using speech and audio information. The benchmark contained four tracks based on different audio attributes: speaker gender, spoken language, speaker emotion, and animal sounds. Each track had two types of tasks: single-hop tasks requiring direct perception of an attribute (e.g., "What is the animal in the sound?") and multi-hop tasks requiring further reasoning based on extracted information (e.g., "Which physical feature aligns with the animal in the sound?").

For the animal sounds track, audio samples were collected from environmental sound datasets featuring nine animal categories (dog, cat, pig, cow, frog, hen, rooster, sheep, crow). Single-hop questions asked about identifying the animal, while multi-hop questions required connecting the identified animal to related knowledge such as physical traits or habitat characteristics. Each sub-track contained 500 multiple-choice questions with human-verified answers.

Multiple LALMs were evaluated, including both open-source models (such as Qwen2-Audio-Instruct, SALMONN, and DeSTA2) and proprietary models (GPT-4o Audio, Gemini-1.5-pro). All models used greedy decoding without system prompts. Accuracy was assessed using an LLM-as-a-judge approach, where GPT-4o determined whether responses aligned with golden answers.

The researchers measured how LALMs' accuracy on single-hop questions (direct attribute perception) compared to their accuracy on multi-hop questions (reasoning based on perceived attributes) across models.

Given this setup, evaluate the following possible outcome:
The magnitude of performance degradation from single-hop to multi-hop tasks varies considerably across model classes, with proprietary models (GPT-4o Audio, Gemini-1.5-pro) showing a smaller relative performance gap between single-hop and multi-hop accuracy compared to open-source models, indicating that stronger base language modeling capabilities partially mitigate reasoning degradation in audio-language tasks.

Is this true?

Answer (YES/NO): NO